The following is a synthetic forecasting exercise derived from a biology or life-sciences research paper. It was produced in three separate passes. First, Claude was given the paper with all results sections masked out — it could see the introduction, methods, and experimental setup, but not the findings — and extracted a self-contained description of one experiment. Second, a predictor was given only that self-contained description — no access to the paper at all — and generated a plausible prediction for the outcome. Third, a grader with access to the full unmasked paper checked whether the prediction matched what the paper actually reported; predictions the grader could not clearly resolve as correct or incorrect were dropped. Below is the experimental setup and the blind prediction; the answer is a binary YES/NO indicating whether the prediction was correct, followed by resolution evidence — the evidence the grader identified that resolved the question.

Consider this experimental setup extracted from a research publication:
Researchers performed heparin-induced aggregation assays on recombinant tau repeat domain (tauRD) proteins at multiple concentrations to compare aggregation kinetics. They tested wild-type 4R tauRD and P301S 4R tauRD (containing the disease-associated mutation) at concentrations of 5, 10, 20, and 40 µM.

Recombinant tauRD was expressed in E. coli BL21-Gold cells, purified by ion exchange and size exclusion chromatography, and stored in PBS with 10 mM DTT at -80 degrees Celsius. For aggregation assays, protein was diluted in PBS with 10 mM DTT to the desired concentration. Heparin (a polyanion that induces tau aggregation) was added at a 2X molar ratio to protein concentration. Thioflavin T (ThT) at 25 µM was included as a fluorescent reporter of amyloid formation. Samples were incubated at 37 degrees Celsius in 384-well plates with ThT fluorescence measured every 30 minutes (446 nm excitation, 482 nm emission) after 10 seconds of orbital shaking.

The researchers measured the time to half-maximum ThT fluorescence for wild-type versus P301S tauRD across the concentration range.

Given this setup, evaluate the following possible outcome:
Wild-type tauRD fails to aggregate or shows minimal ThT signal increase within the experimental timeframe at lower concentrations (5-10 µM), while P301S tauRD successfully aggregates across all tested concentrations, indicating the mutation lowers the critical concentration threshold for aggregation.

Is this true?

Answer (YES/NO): NO